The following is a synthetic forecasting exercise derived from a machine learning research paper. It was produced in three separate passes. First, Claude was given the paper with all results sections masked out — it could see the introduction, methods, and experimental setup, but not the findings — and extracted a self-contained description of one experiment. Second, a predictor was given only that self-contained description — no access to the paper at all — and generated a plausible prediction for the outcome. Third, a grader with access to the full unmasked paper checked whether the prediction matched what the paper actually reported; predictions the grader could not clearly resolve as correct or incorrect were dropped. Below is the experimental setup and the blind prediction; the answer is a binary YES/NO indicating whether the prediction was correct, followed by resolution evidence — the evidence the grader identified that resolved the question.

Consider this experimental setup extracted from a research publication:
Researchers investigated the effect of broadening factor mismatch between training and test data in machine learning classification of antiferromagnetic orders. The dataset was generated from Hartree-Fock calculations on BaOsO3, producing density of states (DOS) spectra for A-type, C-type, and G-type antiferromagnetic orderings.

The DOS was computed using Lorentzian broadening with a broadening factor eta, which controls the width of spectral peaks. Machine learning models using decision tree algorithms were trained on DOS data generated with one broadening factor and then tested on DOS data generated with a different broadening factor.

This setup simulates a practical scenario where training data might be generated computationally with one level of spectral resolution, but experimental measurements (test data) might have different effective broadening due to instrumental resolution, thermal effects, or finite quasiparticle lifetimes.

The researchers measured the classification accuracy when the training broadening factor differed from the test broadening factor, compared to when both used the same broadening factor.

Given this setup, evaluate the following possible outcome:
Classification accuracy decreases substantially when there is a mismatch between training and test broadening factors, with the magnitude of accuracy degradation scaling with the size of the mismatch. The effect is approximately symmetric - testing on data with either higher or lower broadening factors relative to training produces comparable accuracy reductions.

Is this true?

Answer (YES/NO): NO